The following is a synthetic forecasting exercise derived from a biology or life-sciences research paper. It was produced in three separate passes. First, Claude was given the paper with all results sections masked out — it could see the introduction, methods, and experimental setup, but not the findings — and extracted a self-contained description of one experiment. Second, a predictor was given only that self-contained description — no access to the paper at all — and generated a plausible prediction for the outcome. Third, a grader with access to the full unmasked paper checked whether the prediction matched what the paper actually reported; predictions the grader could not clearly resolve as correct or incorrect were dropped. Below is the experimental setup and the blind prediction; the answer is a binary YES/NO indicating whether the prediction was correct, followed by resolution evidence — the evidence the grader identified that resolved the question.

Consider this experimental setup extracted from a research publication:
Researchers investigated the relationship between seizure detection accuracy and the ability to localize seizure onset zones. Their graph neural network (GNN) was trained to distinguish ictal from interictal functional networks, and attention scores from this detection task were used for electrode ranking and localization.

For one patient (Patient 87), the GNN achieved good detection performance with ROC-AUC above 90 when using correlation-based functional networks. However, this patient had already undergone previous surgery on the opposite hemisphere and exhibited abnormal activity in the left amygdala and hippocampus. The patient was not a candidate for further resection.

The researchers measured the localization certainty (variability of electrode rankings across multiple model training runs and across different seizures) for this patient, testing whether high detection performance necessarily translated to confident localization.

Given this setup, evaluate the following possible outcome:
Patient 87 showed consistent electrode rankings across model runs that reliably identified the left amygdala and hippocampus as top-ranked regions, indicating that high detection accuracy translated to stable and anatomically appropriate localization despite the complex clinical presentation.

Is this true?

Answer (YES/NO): NO